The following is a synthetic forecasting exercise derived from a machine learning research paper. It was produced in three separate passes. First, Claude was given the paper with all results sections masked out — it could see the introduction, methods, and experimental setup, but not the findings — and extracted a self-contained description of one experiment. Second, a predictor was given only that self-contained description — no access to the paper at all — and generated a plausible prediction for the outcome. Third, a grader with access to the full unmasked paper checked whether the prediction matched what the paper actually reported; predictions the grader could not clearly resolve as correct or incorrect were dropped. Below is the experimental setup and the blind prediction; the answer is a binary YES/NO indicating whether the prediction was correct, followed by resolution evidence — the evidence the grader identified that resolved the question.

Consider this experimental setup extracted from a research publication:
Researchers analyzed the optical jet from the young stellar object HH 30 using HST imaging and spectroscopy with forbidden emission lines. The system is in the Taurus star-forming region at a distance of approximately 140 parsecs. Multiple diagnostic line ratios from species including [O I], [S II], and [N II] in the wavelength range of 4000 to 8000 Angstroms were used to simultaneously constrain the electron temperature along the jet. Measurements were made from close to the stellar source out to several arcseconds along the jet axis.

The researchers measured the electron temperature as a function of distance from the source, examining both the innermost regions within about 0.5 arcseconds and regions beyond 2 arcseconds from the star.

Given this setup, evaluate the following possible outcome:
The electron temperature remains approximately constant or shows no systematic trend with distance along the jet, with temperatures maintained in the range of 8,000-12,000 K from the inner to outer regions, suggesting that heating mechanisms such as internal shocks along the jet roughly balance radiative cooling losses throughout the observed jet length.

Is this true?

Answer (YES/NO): NO